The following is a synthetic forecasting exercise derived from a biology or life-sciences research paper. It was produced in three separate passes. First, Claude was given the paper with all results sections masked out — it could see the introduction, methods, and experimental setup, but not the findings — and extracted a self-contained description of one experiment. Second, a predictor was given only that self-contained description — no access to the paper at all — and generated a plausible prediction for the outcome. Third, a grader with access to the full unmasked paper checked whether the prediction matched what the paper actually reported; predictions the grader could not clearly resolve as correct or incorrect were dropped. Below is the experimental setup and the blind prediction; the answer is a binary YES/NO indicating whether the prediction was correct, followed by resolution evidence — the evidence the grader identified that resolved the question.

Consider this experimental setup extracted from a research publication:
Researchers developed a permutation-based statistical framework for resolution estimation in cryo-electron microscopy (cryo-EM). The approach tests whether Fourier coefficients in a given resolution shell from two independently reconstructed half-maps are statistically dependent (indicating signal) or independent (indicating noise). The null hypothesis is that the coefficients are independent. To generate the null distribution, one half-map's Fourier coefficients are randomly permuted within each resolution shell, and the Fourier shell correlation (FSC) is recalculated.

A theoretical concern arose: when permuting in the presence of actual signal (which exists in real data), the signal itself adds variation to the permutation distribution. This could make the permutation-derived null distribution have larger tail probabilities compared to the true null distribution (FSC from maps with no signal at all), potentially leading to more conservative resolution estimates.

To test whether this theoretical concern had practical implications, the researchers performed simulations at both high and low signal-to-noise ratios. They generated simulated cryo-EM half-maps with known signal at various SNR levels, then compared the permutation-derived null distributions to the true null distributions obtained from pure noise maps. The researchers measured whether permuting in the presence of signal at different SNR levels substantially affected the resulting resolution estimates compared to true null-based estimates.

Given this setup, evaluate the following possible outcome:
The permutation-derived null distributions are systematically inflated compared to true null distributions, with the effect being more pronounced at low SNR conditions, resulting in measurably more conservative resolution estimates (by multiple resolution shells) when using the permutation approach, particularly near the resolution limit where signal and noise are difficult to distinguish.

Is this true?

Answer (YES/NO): NO